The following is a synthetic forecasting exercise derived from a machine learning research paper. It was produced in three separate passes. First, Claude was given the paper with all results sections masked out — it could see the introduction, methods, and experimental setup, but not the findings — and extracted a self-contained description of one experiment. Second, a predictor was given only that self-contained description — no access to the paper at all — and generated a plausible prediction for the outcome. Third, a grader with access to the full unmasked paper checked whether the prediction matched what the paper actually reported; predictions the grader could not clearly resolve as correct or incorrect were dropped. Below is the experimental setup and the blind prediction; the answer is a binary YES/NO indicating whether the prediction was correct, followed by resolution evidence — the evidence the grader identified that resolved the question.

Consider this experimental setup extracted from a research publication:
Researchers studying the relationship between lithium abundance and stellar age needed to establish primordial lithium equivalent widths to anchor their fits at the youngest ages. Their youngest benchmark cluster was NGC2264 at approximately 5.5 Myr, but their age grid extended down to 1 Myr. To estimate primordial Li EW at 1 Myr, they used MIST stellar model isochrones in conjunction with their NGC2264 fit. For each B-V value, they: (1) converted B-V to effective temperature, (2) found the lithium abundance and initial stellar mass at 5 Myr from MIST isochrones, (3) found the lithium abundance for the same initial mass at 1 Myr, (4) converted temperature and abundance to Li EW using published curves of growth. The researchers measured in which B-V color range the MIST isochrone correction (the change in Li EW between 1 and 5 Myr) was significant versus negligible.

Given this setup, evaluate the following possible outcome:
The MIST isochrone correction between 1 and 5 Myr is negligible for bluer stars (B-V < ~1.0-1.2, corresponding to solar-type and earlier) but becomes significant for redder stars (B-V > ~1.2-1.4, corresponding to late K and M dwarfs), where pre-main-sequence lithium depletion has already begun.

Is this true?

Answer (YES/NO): NO